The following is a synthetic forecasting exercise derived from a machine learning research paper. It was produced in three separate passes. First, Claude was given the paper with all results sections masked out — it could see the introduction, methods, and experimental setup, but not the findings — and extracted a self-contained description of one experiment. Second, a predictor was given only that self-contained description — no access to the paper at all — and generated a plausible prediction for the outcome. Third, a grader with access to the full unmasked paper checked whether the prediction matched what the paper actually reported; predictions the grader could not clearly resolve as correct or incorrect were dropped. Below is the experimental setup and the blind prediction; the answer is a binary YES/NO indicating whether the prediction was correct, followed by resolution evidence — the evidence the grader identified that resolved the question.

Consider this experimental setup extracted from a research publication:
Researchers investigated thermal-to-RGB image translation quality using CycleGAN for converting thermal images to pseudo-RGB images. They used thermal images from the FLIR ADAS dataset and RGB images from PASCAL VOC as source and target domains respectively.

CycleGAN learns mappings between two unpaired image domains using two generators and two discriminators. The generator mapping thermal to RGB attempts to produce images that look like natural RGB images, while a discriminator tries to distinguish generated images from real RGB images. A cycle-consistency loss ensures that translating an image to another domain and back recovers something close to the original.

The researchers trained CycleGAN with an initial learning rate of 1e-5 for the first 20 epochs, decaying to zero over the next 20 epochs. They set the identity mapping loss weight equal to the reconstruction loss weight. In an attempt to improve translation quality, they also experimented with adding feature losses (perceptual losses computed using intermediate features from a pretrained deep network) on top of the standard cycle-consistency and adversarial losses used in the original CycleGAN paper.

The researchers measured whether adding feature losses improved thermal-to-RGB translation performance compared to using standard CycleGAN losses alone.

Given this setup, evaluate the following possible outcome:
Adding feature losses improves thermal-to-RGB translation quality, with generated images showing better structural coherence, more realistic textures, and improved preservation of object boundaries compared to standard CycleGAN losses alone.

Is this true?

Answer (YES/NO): NO